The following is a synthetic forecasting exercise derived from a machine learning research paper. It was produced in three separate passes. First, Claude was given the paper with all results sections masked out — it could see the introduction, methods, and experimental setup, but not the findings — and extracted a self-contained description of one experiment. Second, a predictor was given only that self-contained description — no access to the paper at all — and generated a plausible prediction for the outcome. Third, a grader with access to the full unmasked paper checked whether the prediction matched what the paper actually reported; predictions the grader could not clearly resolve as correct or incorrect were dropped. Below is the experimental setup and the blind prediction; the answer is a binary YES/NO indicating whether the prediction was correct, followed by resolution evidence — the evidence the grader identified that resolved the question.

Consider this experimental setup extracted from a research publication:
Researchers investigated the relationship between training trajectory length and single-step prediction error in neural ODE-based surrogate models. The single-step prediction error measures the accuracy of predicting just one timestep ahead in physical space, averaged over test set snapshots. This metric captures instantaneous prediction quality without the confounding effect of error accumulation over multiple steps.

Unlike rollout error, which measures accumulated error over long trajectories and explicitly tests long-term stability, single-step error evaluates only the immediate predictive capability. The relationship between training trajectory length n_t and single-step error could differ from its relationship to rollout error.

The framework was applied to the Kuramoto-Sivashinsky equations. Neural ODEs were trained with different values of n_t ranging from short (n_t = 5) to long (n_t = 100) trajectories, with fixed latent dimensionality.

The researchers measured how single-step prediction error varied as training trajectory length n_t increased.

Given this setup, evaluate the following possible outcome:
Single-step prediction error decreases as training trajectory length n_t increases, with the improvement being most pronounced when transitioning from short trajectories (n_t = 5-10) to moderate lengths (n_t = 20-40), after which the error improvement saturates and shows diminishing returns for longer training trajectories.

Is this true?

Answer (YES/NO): NO